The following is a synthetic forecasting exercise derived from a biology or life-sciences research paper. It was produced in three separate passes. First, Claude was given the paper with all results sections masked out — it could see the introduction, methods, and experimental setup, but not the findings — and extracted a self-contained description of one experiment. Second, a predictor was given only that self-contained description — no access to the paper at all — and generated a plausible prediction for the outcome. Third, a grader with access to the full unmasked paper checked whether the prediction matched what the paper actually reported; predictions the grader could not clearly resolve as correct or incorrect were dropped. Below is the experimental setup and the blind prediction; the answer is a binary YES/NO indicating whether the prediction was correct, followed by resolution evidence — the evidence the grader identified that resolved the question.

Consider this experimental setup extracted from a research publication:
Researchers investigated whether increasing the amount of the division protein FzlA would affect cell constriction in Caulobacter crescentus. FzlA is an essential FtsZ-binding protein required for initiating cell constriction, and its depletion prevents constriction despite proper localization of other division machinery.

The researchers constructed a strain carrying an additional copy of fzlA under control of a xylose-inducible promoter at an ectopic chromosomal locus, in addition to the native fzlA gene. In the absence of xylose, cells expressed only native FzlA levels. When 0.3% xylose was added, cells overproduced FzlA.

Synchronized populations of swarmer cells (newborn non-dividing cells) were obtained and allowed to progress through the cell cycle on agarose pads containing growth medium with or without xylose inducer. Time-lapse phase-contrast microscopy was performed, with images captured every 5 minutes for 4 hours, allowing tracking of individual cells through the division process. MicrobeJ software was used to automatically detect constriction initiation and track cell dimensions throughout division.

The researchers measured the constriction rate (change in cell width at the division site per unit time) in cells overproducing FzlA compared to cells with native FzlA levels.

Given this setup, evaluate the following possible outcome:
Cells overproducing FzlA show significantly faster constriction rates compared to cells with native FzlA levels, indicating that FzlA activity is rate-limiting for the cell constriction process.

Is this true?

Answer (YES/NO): YES